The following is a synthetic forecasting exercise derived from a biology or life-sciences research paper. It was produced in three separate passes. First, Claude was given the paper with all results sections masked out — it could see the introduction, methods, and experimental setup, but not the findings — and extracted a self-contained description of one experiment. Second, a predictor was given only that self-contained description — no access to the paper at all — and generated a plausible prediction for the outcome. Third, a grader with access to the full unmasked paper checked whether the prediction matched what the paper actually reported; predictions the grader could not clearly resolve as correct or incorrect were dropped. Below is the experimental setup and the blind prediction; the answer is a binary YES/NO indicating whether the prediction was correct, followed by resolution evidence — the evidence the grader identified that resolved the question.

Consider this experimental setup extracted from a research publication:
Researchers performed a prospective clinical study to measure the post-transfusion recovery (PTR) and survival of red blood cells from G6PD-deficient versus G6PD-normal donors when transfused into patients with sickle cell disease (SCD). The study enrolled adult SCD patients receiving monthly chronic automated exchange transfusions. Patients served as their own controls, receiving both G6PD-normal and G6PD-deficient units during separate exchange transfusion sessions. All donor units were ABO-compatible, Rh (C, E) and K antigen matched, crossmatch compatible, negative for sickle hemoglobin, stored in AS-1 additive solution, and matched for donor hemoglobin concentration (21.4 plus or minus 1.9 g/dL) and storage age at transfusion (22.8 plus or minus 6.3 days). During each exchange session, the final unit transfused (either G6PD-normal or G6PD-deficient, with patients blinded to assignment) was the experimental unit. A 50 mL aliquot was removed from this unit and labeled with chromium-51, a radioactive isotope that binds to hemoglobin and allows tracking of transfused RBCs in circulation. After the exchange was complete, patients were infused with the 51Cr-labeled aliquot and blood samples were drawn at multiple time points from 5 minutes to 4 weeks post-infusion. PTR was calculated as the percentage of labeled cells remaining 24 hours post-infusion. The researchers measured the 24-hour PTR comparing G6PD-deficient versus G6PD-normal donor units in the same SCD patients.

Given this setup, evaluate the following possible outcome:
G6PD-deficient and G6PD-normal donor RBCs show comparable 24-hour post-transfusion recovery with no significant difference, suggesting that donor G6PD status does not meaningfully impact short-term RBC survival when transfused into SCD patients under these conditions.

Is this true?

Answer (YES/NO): NO